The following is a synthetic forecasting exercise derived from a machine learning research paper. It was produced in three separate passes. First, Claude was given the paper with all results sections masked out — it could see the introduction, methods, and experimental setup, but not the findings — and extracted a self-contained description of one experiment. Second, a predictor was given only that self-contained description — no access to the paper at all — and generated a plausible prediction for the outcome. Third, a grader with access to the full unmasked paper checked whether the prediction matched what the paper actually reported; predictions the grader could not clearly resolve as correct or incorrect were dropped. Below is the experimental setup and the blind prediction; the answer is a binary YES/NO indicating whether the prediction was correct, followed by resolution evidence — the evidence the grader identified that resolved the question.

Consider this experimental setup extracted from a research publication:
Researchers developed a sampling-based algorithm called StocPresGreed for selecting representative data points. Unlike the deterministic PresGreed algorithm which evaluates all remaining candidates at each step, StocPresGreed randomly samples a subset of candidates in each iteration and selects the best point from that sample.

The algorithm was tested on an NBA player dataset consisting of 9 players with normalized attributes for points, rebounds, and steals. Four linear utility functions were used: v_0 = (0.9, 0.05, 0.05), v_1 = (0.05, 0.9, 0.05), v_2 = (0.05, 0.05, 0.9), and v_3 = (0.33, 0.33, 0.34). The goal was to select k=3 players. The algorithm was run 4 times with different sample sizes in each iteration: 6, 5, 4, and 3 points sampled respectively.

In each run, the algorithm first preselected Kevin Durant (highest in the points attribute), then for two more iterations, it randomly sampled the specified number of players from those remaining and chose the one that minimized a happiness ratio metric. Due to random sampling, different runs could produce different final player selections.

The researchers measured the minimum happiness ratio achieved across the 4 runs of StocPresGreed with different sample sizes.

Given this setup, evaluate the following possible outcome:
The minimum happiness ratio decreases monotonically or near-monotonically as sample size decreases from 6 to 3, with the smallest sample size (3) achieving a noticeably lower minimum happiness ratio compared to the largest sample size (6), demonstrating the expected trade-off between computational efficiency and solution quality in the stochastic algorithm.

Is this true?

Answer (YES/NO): NO